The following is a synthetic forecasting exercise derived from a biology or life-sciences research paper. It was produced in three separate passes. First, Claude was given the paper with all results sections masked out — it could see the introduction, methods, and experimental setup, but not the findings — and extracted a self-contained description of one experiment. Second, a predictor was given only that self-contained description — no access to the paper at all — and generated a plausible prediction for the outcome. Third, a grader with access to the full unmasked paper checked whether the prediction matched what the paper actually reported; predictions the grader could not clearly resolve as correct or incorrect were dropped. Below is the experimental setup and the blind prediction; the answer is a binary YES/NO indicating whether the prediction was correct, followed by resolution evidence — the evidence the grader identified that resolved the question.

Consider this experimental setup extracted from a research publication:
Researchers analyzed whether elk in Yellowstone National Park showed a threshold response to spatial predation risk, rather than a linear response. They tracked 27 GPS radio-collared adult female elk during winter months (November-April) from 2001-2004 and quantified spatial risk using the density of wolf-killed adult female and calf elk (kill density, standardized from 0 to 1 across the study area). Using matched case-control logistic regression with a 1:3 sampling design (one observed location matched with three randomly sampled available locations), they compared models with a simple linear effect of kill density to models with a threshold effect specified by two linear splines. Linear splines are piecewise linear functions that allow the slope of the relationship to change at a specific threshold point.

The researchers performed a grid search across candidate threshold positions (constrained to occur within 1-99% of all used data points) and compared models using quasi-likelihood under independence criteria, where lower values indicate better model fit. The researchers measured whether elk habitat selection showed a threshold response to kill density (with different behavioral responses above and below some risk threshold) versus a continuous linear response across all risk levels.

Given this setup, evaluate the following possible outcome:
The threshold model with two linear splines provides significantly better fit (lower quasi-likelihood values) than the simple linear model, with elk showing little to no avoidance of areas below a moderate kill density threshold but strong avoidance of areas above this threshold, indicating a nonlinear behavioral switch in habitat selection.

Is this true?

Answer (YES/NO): NO